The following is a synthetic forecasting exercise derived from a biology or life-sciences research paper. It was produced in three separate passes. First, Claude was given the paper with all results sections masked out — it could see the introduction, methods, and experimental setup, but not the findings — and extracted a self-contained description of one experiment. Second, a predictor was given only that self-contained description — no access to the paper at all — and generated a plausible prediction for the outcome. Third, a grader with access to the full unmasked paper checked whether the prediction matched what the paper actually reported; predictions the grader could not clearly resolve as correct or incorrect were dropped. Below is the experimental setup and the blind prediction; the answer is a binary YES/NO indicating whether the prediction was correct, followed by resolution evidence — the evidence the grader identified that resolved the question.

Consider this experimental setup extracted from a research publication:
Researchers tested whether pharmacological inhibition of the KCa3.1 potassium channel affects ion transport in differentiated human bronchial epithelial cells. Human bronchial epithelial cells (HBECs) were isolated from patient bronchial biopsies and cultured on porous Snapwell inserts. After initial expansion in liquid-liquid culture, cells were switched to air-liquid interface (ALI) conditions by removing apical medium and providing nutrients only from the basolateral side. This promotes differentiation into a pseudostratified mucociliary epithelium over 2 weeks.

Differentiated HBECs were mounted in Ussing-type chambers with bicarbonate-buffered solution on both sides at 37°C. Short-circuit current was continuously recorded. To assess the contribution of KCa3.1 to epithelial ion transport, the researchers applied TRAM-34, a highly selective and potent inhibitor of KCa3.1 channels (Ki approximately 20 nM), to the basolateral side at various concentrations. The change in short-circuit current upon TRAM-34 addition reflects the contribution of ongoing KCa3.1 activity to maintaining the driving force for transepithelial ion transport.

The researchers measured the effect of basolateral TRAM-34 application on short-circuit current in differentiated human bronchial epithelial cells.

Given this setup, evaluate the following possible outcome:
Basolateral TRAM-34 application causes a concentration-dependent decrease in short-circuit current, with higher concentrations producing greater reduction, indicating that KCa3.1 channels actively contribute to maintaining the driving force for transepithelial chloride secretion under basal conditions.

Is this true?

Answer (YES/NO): NO